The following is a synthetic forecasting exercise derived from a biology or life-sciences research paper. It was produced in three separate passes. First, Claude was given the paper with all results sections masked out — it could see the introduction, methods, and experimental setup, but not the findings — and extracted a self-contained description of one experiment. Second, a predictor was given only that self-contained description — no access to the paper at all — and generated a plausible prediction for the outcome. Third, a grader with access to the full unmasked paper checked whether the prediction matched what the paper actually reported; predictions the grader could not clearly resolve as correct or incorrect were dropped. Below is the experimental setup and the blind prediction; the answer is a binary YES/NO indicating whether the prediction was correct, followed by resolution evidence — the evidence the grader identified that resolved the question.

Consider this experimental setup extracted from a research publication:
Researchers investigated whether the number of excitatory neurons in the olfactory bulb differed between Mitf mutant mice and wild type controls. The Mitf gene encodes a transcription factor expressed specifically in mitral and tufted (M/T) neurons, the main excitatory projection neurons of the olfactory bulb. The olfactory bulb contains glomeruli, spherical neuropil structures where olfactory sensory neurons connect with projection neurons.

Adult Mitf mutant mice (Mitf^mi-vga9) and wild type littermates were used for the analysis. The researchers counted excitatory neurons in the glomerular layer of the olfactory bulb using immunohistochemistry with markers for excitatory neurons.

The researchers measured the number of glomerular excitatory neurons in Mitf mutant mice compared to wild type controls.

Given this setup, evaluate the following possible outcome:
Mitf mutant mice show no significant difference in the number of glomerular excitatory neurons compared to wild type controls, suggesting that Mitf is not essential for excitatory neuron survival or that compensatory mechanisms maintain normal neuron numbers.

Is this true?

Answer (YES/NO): NO